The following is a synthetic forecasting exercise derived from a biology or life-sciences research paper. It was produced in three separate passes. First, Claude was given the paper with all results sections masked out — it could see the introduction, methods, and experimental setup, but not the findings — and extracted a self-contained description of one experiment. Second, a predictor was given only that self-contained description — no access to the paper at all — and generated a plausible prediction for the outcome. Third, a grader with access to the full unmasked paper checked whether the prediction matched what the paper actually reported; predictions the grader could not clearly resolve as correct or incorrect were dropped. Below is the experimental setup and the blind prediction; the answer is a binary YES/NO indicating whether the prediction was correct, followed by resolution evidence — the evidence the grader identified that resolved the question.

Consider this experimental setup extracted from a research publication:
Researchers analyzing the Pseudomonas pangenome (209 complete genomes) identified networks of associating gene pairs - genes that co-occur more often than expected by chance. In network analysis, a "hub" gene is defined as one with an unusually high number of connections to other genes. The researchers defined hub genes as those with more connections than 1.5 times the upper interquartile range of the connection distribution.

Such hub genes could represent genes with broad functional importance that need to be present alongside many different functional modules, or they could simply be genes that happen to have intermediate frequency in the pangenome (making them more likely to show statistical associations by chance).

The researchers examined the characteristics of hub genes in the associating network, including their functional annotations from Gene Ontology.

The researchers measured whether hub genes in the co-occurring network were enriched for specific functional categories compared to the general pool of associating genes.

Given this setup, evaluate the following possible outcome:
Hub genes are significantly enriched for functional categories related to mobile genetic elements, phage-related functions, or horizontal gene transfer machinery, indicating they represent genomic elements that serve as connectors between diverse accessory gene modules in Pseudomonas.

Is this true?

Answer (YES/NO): NO